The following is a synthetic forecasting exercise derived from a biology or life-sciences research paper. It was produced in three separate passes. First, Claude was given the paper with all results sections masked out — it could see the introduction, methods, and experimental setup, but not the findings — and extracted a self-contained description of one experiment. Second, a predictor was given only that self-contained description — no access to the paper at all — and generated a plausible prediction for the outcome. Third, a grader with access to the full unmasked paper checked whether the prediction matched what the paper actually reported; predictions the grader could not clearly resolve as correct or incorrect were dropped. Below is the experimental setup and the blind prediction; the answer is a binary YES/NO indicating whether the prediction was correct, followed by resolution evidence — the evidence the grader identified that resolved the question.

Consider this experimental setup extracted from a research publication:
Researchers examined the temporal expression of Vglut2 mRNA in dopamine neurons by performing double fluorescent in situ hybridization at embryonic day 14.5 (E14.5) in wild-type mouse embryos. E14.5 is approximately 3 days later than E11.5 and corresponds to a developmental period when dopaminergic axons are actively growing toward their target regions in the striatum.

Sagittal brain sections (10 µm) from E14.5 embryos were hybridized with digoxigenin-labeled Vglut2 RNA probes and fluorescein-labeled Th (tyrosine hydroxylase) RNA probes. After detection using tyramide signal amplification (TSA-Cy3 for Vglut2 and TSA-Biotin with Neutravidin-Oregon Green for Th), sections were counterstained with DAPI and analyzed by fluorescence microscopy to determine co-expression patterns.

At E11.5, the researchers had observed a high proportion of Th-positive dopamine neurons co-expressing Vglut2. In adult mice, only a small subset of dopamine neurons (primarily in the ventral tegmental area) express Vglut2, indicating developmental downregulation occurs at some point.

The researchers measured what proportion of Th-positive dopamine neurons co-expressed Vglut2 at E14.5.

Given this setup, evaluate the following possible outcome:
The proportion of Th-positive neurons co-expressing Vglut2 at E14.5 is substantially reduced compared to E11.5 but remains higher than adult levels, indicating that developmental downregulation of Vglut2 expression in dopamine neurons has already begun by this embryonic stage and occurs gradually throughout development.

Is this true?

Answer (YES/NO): YES